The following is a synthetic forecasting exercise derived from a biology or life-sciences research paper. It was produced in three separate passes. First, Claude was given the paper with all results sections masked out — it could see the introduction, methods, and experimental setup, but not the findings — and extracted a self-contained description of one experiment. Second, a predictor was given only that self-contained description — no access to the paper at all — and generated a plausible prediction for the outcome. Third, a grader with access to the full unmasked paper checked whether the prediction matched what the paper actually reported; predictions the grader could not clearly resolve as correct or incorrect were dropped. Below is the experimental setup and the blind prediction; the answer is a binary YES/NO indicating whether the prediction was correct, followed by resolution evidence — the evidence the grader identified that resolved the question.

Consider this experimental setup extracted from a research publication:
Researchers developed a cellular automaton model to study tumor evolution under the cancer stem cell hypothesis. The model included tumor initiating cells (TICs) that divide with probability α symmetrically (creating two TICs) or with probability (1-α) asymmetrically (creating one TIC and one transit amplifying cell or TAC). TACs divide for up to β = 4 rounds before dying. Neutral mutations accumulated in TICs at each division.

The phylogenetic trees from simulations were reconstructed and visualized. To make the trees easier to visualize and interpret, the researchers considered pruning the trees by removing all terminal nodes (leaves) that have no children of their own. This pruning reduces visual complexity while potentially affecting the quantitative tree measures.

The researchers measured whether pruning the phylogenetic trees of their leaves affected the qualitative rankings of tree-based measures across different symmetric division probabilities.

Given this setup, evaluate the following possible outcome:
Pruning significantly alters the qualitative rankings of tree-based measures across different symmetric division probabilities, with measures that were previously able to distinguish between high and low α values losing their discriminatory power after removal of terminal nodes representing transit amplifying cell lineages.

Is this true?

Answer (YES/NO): NO